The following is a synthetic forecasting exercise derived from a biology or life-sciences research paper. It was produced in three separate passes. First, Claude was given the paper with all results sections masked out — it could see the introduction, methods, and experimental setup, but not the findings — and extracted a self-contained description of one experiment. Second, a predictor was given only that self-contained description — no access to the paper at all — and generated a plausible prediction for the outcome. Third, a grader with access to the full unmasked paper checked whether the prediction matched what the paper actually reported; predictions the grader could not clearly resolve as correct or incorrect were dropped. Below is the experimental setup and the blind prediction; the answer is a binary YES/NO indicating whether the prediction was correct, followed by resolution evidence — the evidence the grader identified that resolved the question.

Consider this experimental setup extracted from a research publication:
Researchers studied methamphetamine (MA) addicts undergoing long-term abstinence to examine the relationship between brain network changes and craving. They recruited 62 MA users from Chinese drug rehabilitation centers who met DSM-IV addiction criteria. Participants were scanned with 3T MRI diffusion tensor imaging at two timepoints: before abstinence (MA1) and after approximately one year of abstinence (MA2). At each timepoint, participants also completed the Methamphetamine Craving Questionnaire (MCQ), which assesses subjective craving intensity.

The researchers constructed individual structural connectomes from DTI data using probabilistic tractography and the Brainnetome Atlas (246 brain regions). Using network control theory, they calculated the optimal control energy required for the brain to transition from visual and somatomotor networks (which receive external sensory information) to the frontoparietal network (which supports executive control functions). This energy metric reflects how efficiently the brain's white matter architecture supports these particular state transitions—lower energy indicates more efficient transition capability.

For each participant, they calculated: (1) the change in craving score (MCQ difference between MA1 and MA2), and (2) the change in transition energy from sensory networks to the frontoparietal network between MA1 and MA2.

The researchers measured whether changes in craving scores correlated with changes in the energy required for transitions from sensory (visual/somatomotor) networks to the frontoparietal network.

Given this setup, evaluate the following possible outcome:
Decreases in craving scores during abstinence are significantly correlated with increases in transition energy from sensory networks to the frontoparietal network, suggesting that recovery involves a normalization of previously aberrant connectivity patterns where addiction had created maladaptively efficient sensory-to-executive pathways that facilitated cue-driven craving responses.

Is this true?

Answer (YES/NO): NO